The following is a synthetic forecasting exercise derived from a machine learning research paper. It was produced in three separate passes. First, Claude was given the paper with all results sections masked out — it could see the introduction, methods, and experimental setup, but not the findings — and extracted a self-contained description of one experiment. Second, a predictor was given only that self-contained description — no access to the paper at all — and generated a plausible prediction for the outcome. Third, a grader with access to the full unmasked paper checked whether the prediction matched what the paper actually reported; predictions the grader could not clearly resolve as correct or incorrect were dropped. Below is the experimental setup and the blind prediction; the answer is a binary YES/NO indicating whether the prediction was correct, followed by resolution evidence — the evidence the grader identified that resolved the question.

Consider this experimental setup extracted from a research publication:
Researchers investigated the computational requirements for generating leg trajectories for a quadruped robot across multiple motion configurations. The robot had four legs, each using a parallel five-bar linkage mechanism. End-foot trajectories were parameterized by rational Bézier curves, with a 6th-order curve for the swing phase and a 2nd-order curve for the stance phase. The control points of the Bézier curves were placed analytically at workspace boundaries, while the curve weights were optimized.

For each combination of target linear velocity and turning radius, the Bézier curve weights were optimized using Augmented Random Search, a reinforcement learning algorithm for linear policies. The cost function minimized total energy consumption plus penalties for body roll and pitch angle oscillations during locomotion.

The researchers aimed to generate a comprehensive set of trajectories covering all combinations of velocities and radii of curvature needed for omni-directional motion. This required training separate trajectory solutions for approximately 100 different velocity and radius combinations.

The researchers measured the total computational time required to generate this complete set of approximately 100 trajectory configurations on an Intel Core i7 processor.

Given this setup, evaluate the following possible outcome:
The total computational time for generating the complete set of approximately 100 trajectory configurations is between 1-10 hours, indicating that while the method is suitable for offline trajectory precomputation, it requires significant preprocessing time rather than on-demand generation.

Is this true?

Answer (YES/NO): YES